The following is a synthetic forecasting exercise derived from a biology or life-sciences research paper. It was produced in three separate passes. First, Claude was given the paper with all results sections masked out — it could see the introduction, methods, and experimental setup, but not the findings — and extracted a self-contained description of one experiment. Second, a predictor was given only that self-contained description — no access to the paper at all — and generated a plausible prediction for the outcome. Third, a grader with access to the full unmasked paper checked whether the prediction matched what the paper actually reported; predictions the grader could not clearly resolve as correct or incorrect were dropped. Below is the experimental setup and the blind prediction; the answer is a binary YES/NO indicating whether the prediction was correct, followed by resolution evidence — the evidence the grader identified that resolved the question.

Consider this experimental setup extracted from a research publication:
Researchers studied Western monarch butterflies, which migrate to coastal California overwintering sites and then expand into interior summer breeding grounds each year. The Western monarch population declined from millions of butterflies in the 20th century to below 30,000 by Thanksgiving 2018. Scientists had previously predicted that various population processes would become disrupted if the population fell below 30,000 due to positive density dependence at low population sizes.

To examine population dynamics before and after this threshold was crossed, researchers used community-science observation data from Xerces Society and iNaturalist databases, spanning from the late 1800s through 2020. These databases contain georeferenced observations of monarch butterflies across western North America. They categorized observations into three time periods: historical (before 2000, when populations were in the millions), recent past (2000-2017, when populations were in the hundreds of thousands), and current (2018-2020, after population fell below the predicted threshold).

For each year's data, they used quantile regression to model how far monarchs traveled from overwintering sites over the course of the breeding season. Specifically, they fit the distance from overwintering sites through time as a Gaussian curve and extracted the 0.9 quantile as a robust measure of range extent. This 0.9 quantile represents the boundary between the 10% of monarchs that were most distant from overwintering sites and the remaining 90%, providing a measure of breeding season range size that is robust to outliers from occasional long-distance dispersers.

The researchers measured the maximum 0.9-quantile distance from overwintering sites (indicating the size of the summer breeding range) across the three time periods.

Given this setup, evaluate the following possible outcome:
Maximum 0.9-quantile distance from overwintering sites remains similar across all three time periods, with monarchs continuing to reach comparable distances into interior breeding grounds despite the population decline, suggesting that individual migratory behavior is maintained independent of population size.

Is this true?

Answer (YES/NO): NO